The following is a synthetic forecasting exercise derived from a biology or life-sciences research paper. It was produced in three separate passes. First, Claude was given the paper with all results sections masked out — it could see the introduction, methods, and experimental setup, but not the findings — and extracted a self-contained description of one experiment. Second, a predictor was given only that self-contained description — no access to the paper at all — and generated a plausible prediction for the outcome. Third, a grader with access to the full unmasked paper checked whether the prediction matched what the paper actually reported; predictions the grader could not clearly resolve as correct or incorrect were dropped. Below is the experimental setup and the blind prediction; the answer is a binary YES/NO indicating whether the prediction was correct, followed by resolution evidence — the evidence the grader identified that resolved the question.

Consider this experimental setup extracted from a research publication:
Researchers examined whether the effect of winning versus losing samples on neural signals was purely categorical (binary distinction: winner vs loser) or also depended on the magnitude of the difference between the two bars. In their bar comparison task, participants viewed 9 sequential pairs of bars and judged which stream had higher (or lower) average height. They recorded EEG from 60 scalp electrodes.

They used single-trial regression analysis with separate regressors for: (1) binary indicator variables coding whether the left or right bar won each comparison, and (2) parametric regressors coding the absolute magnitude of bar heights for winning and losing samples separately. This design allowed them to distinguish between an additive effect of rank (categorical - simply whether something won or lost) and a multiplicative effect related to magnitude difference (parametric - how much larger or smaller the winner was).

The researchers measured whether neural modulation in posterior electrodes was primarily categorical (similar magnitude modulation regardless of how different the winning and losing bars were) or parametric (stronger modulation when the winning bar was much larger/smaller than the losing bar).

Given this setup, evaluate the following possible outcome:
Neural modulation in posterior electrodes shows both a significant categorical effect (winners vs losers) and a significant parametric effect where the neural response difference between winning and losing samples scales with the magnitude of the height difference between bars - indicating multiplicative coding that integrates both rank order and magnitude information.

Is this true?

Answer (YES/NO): YES